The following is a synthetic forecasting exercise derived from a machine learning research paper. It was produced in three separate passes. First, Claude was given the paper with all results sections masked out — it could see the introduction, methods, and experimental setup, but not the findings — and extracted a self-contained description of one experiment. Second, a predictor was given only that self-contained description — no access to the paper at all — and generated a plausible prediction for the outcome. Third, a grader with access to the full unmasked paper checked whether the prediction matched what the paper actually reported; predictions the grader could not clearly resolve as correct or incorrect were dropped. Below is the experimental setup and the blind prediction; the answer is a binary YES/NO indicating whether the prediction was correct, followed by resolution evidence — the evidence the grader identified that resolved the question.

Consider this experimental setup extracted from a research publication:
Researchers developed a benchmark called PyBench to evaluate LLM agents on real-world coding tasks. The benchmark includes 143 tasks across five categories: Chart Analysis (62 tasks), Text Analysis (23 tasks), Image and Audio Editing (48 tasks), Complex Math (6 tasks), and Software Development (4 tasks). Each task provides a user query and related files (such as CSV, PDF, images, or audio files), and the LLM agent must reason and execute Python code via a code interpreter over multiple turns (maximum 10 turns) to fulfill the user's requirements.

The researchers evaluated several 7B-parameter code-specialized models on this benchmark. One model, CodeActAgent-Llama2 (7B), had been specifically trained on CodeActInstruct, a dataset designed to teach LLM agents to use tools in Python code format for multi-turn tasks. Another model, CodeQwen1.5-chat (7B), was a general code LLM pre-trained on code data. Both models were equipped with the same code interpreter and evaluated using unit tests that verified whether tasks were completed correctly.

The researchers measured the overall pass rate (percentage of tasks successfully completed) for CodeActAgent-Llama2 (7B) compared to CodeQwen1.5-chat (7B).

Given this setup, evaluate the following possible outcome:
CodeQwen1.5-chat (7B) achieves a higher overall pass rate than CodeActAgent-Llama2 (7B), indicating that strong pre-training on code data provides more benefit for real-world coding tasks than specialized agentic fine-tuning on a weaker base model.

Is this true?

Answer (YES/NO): YES